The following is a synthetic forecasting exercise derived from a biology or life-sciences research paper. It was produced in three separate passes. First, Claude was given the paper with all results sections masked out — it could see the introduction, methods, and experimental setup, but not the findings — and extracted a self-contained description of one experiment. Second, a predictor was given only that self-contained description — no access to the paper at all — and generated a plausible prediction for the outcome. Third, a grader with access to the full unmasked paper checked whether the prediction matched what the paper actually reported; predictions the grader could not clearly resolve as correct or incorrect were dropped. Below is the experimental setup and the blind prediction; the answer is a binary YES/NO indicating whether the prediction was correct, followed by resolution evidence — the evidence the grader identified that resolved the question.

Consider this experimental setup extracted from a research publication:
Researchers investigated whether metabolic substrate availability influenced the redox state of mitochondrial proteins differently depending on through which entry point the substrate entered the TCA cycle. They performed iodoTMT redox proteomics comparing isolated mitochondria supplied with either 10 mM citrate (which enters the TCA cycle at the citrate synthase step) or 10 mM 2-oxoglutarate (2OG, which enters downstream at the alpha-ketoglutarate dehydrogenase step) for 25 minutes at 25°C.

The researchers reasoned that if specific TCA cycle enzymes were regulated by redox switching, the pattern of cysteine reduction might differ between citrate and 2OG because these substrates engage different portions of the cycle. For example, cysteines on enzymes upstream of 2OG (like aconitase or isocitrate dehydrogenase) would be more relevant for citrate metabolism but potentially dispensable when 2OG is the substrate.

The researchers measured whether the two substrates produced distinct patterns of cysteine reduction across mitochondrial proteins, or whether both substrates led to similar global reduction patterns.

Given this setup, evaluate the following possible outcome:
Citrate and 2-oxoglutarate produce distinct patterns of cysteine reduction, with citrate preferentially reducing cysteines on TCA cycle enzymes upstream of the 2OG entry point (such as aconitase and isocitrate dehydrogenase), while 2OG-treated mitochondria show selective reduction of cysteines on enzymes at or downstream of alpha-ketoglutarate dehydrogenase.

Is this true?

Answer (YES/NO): NO